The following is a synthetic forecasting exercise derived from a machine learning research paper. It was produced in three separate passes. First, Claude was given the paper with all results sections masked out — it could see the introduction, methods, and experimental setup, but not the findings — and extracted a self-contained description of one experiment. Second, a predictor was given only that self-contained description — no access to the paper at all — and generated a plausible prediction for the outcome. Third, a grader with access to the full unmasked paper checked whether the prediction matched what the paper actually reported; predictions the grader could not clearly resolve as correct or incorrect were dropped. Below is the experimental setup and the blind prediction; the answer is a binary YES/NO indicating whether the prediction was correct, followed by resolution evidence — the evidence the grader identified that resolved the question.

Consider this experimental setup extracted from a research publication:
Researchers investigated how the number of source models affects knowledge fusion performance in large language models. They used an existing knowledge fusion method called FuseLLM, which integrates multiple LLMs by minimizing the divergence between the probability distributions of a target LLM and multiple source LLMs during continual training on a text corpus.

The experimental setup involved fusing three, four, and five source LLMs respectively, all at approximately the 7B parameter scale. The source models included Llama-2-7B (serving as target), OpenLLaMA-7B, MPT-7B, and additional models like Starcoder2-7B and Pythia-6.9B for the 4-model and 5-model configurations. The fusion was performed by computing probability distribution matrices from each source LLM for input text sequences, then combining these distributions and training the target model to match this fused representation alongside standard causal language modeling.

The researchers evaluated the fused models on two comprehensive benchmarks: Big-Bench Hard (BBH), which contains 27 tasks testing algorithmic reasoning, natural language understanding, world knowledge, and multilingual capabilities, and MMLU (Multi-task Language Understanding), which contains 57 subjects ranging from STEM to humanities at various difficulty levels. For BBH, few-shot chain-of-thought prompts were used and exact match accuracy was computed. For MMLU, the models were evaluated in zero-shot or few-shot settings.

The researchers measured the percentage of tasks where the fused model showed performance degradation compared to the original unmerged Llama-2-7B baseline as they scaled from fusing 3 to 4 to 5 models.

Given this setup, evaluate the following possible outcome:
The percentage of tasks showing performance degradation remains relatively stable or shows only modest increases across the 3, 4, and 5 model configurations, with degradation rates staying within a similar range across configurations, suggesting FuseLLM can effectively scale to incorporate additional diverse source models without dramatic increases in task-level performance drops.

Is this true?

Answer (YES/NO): NO